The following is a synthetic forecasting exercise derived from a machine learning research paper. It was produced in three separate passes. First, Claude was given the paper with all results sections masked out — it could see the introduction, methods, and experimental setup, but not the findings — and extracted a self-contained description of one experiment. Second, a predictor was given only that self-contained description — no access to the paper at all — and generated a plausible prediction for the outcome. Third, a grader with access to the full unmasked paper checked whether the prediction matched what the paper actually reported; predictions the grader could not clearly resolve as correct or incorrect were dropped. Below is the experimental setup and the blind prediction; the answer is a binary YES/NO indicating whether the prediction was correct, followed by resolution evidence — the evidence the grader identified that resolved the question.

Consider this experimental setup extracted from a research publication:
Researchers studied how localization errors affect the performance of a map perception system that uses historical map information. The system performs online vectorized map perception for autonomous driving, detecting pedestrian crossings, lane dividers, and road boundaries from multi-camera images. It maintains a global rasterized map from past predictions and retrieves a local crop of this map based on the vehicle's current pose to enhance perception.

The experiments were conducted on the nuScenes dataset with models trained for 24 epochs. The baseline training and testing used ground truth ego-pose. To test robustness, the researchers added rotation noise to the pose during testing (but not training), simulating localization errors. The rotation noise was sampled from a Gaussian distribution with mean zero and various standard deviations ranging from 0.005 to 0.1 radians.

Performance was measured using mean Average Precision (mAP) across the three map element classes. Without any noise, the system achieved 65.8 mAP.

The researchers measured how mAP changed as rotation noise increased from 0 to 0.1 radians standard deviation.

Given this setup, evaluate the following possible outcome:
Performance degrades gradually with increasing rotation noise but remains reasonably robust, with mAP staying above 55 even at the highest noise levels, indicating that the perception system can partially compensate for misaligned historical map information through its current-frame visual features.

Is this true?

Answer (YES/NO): YES